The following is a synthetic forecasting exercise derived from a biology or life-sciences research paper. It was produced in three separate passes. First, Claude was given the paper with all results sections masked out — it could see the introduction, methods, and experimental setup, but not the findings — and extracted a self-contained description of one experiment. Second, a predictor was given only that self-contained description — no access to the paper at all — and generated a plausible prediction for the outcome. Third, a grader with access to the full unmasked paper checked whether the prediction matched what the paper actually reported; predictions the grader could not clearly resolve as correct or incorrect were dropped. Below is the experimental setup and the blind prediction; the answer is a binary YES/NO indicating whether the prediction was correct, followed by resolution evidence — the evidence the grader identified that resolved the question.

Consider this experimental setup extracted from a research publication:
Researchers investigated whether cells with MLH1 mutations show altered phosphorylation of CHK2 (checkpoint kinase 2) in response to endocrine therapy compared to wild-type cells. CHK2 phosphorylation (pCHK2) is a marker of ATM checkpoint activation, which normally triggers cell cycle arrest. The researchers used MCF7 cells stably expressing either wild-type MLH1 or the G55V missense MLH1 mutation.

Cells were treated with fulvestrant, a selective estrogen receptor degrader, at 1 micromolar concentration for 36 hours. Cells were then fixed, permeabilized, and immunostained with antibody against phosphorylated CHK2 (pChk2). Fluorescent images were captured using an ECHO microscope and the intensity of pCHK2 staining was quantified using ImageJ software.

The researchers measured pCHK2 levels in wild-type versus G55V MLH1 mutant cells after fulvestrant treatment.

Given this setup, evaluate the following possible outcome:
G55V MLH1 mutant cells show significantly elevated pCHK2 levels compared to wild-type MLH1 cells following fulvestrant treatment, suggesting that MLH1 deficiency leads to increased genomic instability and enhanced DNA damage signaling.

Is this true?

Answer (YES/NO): NO